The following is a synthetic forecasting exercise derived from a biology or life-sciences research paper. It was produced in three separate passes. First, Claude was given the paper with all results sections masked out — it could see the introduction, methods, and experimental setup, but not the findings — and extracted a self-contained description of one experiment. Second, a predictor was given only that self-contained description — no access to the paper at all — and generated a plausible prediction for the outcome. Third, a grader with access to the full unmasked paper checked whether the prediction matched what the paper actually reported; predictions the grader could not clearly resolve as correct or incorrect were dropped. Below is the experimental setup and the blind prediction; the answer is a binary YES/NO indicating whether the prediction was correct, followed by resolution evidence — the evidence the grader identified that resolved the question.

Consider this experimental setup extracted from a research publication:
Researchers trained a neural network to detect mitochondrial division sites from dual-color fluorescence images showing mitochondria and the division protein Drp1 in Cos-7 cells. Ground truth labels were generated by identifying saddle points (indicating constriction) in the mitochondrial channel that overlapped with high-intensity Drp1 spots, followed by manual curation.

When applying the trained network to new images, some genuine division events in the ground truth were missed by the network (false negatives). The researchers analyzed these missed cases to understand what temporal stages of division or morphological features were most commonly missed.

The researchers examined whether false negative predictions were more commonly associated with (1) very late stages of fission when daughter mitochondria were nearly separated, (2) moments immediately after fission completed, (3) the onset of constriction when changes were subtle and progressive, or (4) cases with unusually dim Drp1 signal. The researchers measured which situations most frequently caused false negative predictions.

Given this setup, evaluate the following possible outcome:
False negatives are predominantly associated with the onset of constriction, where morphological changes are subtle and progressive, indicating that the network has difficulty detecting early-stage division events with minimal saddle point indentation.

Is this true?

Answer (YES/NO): NO